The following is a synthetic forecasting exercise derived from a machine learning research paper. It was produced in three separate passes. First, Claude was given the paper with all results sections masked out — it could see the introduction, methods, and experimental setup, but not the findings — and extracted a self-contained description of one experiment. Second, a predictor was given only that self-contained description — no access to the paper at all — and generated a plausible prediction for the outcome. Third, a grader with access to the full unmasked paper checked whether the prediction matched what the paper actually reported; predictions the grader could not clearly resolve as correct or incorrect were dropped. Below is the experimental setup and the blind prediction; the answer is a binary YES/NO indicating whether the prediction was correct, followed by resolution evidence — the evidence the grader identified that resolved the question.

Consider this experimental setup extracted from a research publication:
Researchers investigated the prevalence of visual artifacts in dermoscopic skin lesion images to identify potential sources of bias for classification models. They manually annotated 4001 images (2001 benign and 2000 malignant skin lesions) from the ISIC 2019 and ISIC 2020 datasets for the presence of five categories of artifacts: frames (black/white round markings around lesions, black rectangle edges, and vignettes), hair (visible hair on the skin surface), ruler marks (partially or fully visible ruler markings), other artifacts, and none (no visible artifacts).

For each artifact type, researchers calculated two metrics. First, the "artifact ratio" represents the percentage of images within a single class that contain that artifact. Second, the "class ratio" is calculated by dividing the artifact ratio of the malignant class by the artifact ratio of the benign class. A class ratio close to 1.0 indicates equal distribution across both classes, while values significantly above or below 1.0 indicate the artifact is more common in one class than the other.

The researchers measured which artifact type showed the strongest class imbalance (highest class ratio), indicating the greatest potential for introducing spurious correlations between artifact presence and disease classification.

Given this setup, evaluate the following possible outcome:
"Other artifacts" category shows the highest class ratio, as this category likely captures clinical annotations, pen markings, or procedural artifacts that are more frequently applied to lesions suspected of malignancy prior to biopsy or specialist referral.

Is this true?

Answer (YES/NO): NO